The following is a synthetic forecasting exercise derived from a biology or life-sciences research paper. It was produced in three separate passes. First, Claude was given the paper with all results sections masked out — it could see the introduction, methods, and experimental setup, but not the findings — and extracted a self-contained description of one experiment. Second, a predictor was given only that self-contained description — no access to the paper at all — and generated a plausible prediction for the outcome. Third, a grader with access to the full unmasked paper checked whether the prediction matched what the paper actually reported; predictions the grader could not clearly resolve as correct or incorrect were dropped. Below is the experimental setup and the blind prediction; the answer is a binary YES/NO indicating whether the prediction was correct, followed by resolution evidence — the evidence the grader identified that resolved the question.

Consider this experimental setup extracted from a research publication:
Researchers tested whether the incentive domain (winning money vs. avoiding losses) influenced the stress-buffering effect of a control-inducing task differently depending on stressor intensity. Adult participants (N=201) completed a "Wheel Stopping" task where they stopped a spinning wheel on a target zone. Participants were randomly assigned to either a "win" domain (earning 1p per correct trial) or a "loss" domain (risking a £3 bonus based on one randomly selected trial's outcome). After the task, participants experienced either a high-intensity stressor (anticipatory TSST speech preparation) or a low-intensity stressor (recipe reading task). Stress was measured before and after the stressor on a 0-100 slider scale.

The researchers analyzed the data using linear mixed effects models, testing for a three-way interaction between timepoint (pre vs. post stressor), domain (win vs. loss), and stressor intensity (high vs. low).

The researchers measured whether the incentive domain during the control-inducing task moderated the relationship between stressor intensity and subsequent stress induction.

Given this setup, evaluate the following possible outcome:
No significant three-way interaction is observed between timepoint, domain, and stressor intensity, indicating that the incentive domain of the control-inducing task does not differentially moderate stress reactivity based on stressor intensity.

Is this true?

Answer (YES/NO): YES